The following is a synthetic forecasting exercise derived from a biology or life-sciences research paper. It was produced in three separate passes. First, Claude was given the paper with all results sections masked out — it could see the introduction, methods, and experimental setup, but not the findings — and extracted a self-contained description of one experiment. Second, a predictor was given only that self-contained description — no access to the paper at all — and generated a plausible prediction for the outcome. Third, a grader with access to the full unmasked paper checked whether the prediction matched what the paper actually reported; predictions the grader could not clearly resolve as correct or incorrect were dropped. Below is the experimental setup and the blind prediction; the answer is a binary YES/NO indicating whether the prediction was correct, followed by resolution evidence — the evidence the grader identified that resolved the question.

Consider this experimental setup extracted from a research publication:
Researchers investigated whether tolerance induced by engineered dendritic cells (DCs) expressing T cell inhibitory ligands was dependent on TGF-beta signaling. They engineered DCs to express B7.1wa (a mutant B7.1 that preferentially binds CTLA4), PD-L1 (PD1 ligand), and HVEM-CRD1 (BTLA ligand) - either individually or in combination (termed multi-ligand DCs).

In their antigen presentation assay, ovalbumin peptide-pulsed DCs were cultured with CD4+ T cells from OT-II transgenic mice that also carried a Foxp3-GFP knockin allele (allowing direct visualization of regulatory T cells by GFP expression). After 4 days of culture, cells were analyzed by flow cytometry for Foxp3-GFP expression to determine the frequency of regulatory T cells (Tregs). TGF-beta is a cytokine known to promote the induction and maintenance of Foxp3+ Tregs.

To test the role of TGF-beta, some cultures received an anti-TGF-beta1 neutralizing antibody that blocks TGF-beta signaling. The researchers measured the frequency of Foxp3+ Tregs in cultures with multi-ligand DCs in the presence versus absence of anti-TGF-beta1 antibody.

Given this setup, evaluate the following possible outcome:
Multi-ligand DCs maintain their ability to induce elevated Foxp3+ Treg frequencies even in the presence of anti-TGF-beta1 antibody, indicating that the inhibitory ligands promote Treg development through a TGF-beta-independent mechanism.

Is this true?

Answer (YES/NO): NO